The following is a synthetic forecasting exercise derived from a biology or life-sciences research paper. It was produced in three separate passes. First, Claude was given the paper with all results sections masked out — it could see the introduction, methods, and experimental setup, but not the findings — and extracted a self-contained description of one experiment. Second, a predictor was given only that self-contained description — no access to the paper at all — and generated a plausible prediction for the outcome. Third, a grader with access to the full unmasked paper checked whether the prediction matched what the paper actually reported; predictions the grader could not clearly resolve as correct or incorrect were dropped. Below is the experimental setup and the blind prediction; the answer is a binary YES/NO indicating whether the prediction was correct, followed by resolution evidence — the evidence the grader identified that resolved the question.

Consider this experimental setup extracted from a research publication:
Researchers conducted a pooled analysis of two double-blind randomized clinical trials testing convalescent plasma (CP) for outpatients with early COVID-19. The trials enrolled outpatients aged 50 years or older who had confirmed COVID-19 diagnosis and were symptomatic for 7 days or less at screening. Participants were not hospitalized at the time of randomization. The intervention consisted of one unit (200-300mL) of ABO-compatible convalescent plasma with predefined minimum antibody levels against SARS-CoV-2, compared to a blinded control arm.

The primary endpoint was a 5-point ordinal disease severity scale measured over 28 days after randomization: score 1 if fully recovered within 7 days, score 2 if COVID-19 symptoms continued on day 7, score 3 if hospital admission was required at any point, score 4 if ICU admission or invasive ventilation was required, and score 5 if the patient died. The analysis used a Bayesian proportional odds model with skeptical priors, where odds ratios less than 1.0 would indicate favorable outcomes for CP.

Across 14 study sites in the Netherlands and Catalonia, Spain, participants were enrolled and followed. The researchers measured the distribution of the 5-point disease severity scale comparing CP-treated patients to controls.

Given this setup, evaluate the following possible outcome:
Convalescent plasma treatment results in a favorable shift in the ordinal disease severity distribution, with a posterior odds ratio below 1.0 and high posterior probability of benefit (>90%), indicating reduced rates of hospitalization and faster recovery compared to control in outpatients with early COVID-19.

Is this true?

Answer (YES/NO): NO